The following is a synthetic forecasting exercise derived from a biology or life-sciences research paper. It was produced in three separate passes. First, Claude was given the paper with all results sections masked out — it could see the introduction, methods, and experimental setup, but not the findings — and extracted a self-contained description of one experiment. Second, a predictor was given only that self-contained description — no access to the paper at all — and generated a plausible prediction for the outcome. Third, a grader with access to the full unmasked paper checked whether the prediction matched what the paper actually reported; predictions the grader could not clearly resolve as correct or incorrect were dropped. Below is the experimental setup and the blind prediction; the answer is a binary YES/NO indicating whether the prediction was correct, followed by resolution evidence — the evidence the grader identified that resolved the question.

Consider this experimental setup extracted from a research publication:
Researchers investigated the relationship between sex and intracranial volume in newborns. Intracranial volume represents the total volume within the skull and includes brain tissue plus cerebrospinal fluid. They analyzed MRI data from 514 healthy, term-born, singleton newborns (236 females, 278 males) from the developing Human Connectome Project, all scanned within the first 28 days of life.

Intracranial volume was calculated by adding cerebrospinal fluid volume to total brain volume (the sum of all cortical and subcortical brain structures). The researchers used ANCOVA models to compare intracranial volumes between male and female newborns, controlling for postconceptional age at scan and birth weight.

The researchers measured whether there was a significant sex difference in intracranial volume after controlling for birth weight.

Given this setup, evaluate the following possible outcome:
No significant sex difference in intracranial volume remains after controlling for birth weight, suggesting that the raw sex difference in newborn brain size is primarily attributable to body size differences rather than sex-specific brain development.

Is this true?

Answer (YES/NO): NO